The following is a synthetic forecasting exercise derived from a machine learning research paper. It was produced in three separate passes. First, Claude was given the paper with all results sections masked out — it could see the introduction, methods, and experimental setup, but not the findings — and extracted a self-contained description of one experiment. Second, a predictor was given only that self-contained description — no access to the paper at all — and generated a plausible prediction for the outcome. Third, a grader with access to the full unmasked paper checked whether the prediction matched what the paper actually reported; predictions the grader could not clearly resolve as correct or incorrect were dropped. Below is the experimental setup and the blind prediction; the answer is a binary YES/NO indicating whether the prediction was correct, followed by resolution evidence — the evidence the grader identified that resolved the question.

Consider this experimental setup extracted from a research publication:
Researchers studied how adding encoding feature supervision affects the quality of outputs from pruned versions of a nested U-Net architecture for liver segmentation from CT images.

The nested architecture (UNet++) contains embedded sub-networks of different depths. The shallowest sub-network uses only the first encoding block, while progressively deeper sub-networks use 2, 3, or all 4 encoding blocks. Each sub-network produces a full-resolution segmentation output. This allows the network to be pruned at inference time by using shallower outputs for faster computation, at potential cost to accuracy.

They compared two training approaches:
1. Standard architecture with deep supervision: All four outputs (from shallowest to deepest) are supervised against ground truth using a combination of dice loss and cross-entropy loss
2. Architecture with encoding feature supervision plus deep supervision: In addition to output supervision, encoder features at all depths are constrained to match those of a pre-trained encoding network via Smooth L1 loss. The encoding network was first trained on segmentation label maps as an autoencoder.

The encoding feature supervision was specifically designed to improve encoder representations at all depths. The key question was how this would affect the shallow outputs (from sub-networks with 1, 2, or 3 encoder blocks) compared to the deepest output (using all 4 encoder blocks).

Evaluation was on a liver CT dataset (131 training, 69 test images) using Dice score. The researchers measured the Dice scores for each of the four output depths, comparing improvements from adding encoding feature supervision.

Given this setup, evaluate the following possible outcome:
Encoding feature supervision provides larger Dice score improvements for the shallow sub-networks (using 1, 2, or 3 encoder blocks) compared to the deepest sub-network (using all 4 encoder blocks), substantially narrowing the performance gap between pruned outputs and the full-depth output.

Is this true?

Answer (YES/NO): YES